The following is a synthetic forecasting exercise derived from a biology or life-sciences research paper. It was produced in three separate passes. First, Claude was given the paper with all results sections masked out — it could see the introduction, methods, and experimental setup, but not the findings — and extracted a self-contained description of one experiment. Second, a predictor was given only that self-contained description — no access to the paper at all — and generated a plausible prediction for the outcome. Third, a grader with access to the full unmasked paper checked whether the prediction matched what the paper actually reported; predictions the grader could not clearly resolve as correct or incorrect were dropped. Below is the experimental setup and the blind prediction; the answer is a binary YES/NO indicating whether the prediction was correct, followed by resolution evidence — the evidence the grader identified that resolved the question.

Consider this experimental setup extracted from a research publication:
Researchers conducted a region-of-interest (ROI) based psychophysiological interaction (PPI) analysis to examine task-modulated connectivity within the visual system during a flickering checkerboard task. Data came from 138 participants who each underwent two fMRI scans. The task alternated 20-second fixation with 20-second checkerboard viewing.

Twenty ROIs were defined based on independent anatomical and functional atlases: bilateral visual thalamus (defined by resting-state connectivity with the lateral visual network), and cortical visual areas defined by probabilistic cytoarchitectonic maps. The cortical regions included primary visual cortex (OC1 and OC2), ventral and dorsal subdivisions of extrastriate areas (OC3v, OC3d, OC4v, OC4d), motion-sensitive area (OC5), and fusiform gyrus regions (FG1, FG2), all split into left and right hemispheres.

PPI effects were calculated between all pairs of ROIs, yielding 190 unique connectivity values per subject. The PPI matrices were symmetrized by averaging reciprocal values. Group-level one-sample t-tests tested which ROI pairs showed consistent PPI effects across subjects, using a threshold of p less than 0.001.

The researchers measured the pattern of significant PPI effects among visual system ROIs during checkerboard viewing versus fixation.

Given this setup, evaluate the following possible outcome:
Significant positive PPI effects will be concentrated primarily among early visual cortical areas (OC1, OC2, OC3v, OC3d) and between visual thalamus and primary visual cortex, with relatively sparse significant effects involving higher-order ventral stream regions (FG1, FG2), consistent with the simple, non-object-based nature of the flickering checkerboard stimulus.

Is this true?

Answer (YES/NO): NO